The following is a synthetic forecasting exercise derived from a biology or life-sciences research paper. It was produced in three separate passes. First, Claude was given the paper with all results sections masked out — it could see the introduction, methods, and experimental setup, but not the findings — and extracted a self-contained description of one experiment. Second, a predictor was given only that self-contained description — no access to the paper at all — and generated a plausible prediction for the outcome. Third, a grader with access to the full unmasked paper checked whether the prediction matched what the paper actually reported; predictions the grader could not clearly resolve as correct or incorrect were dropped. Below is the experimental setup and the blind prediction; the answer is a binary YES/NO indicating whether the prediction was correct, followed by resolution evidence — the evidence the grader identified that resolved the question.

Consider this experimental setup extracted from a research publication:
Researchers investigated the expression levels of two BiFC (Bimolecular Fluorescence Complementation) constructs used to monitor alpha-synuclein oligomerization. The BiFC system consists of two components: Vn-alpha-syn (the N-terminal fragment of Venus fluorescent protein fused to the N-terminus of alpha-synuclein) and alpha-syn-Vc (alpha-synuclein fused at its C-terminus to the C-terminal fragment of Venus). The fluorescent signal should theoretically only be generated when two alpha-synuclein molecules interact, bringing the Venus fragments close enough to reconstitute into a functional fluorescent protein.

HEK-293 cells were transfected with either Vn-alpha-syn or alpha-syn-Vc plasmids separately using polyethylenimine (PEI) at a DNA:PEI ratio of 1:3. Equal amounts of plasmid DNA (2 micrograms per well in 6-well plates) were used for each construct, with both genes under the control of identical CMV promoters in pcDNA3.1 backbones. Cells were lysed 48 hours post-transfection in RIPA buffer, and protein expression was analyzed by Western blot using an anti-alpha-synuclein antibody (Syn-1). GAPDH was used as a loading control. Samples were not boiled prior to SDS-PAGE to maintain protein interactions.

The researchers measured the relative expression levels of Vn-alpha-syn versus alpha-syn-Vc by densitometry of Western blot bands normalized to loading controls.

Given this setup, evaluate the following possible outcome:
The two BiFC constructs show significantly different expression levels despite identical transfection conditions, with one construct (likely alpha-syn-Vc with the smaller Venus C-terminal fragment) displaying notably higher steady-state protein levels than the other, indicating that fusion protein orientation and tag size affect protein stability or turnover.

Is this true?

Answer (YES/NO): NO